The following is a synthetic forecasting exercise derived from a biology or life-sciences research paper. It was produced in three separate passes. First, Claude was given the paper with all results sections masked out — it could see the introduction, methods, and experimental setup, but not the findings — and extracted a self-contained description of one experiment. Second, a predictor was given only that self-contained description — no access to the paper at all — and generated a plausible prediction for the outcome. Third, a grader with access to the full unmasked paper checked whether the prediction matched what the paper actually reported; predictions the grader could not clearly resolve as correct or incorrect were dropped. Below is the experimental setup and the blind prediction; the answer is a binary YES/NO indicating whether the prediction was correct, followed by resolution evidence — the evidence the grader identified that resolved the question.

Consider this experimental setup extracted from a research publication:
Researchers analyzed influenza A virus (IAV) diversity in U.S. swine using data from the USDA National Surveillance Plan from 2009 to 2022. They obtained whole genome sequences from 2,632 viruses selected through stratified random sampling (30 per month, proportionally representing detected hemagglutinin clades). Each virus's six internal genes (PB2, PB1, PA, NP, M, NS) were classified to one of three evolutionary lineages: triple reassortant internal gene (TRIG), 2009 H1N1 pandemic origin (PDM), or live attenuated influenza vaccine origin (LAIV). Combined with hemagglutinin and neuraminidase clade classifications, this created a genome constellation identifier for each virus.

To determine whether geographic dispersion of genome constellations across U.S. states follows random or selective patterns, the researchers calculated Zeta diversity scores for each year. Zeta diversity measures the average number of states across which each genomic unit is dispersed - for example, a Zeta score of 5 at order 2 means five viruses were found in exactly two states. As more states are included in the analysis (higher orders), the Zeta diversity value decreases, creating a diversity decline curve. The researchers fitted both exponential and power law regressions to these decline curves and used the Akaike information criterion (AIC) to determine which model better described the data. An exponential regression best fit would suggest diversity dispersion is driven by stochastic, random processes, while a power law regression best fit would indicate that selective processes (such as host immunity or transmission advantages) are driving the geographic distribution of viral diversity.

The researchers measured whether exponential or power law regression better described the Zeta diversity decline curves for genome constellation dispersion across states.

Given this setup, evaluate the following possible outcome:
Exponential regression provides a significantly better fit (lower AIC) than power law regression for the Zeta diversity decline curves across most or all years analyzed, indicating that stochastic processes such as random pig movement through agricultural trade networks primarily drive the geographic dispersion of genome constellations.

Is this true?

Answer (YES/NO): YES